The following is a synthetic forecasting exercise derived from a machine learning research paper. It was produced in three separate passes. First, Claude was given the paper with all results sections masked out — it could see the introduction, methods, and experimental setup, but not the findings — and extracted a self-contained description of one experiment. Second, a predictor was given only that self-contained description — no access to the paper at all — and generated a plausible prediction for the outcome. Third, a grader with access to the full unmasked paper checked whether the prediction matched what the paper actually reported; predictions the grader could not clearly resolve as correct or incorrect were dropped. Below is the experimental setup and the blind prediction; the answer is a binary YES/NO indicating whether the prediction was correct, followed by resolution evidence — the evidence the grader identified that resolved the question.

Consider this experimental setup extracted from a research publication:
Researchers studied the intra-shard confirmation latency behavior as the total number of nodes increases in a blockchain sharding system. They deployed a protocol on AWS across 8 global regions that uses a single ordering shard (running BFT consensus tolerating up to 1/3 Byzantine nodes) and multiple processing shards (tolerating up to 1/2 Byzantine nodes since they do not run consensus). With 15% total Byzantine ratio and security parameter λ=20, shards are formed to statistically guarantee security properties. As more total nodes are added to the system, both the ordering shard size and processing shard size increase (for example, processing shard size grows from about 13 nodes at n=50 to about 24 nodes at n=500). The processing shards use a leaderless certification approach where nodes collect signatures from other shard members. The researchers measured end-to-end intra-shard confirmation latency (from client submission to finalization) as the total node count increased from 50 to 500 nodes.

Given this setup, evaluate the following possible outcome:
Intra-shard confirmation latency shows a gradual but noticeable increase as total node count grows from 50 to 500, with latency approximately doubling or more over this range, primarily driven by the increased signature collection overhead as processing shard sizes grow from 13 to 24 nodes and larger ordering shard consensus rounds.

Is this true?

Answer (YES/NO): NO